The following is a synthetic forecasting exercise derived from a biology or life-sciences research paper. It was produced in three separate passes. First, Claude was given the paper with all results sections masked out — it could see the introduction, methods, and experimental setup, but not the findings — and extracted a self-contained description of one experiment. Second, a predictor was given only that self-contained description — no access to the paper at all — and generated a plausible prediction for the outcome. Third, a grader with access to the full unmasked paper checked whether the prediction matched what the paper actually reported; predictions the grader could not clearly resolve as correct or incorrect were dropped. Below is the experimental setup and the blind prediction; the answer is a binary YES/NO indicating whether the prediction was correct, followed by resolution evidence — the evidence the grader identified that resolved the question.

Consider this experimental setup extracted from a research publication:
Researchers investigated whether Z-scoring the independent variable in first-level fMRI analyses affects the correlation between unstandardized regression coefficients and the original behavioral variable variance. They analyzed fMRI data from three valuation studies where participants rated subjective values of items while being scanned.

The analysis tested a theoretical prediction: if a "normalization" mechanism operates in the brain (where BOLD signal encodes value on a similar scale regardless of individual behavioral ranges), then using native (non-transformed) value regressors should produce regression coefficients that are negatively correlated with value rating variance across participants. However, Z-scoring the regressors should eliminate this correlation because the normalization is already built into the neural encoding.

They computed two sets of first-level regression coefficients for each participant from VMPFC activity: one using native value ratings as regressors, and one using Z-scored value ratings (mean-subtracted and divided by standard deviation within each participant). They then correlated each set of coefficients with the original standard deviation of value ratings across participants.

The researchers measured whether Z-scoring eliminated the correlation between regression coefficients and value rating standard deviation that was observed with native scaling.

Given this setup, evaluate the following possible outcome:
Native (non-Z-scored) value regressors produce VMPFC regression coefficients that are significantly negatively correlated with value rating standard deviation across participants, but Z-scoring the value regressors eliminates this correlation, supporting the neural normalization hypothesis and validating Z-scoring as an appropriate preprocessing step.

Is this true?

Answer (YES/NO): YES